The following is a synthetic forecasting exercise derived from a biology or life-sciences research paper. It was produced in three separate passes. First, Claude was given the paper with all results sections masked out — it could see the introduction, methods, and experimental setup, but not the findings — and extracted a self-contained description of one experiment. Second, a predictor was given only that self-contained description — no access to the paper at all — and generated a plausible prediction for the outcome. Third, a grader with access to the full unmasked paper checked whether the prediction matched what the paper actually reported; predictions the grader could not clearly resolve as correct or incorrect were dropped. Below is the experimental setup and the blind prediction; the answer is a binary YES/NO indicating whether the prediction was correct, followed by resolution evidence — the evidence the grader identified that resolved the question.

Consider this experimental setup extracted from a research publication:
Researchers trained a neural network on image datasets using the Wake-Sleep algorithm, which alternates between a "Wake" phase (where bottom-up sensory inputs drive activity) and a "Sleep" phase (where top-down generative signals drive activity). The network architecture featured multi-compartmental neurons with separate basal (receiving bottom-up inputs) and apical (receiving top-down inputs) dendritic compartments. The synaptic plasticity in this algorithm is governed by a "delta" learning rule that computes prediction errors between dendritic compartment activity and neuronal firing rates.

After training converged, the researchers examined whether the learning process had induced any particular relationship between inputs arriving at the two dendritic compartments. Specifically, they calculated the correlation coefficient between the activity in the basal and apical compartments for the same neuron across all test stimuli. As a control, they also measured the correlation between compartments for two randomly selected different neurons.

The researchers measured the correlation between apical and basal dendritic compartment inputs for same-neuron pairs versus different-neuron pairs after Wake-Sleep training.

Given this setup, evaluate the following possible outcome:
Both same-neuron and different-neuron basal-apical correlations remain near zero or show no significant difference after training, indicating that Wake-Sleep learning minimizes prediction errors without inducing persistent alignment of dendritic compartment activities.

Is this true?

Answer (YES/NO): NO